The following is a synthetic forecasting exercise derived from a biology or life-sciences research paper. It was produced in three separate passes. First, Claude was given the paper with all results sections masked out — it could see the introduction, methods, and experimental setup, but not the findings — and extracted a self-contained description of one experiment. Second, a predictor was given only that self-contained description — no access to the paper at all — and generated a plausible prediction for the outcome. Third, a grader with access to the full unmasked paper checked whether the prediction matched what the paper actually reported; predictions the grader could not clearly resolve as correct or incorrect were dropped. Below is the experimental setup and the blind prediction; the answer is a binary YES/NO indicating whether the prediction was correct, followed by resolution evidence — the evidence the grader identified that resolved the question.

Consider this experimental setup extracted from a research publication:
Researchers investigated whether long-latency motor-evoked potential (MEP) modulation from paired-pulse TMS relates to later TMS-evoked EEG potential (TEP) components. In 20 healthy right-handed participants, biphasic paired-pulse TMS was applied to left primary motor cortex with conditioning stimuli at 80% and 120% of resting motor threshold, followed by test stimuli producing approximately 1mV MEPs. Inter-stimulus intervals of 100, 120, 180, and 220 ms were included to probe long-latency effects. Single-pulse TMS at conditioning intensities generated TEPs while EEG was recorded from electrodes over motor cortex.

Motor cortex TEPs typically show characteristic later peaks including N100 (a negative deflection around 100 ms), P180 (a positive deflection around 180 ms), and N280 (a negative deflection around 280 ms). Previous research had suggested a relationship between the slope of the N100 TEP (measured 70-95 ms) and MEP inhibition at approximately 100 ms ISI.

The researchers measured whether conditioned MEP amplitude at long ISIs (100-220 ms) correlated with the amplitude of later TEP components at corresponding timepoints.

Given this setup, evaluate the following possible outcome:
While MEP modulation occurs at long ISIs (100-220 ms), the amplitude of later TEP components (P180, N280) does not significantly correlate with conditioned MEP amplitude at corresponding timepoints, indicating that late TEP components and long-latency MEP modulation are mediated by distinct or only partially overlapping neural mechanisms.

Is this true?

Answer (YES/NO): YES